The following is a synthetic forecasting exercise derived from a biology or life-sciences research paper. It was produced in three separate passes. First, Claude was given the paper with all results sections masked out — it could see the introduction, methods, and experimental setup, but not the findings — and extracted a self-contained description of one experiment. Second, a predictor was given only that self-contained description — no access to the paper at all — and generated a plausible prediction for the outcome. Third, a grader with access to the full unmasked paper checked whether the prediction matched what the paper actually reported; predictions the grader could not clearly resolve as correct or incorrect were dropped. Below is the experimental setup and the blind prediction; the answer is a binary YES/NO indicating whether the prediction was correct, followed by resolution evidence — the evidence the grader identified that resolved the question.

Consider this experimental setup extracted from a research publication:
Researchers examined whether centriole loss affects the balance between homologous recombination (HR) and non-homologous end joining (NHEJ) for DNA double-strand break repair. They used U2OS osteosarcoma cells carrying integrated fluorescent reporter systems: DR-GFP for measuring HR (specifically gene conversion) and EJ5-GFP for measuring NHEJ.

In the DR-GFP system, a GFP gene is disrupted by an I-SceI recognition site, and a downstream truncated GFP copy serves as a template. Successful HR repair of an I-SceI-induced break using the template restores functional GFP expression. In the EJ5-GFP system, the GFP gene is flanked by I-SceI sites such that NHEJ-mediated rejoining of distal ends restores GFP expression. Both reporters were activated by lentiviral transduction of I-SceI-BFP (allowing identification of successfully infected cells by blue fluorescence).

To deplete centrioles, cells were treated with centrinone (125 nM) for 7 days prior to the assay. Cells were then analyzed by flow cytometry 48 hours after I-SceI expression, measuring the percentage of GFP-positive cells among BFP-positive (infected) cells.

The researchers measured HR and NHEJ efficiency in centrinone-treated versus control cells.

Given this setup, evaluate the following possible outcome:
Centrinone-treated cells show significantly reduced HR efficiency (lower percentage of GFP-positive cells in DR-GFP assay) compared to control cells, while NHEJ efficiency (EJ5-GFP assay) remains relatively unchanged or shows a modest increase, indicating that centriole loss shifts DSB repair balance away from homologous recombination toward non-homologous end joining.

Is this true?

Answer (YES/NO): YES